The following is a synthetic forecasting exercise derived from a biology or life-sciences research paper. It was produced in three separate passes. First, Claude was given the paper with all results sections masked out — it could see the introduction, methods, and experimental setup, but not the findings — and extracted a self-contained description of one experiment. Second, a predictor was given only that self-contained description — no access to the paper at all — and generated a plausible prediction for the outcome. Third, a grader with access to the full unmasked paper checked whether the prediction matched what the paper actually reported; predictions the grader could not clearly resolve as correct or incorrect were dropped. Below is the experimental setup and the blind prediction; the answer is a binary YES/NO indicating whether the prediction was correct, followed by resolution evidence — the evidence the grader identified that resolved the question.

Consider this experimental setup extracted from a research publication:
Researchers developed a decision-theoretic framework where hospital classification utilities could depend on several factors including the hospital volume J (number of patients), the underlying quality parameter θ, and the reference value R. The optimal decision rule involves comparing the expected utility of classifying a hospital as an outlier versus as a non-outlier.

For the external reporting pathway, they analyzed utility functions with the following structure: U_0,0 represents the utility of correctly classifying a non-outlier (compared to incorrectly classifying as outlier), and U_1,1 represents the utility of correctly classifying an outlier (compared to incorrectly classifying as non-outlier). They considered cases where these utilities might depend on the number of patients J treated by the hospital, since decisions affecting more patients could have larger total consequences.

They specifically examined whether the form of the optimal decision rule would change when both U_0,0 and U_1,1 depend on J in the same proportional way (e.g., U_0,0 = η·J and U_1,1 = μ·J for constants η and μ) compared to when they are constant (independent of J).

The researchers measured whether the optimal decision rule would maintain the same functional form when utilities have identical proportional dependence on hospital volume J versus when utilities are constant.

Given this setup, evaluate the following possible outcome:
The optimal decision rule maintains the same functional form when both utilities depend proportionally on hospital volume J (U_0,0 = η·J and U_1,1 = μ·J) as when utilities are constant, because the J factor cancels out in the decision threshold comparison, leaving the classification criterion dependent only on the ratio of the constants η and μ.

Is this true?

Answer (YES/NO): YES